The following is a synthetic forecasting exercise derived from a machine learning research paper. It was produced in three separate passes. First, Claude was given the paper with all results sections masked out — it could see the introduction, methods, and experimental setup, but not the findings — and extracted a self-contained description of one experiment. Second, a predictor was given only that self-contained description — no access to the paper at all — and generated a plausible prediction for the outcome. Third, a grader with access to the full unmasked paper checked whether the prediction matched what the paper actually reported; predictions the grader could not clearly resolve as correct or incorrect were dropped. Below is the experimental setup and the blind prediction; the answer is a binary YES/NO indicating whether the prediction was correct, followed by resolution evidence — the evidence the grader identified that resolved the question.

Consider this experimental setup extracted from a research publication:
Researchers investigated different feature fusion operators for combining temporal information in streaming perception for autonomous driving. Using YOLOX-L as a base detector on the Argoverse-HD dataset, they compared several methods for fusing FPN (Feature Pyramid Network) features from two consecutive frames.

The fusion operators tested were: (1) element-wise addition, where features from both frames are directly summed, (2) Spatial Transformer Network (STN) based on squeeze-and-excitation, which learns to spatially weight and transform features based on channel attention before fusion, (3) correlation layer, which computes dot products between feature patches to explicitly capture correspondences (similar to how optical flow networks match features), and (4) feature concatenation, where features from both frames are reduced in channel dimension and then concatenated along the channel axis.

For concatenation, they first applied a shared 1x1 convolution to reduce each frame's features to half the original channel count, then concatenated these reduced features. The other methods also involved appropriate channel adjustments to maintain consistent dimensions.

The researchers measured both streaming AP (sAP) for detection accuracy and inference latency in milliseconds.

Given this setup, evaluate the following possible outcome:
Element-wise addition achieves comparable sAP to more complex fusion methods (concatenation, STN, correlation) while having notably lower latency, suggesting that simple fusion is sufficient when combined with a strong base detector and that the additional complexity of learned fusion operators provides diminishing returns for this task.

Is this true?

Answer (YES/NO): NO